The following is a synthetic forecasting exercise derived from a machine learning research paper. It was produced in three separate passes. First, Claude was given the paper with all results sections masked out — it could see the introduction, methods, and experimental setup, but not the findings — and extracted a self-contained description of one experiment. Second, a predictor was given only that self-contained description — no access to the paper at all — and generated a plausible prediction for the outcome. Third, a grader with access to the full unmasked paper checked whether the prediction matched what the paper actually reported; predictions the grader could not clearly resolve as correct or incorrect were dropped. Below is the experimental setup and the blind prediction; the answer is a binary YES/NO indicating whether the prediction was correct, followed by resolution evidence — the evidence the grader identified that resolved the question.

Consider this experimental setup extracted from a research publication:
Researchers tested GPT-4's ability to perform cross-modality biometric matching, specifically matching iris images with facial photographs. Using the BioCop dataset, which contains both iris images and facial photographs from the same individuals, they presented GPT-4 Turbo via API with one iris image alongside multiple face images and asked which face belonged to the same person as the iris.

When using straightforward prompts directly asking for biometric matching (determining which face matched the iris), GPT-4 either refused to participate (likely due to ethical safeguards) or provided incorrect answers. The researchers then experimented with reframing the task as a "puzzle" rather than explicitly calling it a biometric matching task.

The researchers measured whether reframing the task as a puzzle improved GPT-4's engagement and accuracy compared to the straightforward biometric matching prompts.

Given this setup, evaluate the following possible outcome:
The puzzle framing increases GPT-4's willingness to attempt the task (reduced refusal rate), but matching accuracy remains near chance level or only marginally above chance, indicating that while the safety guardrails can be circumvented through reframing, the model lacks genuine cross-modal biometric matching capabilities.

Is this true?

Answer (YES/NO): NO